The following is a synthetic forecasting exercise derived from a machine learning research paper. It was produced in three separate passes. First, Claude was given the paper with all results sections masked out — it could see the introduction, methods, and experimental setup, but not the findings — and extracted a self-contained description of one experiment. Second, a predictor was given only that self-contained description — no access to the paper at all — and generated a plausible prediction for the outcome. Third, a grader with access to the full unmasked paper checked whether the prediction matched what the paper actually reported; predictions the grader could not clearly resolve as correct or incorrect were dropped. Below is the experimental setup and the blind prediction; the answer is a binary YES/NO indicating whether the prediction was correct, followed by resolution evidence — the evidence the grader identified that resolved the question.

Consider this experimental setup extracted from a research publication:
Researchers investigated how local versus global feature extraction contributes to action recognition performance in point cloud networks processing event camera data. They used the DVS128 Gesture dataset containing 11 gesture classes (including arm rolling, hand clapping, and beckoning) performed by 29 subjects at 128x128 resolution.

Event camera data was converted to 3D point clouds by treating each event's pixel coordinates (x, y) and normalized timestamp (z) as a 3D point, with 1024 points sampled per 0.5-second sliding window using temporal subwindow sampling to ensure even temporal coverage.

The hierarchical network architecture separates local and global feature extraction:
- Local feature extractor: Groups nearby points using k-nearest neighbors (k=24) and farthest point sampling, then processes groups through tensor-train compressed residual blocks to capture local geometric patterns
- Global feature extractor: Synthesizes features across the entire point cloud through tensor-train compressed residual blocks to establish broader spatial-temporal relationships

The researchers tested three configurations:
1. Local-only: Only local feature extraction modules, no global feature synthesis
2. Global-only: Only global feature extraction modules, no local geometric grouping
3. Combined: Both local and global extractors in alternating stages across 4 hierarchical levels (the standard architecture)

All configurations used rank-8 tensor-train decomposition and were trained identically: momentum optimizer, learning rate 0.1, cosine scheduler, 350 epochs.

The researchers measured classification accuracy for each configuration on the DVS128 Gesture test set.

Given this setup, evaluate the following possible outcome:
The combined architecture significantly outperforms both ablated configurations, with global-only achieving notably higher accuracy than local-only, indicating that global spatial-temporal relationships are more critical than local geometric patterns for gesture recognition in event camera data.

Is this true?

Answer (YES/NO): NO